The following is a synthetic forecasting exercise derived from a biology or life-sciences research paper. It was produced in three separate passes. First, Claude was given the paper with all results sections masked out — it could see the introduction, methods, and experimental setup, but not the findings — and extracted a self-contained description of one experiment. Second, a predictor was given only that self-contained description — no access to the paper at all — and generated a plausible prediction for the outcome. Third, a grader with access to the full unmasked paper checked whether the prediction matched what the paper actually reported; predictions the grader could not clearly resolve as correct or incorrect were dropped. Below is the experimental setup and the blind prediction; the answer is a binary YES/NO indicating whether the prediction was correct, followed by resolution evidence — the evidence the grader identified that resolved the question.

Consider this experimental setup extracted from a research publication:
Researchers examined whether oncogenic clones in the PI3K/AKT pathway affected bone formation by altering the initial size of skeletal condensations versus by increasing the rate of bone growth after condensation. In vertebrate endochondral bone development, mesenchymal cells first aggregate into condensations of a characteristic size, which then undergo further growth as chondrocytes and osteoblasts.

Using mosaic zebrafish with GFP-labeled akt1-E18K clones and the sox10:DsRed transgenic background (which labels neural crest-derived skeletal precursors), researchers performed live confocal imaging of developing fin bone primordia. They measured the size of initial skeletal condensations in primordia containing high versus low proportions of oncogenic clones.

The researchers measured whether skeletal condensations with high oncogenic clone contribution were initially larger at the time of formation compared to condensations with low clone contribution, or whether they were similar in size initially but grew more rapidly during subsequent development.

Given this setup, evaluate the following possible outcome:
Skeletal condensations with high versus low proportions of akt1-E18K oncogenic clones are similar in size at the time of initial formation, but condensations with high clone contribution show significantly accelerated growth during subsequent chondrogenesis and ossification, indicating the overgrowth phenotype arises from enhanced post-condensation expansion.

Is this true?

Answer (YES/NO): NO